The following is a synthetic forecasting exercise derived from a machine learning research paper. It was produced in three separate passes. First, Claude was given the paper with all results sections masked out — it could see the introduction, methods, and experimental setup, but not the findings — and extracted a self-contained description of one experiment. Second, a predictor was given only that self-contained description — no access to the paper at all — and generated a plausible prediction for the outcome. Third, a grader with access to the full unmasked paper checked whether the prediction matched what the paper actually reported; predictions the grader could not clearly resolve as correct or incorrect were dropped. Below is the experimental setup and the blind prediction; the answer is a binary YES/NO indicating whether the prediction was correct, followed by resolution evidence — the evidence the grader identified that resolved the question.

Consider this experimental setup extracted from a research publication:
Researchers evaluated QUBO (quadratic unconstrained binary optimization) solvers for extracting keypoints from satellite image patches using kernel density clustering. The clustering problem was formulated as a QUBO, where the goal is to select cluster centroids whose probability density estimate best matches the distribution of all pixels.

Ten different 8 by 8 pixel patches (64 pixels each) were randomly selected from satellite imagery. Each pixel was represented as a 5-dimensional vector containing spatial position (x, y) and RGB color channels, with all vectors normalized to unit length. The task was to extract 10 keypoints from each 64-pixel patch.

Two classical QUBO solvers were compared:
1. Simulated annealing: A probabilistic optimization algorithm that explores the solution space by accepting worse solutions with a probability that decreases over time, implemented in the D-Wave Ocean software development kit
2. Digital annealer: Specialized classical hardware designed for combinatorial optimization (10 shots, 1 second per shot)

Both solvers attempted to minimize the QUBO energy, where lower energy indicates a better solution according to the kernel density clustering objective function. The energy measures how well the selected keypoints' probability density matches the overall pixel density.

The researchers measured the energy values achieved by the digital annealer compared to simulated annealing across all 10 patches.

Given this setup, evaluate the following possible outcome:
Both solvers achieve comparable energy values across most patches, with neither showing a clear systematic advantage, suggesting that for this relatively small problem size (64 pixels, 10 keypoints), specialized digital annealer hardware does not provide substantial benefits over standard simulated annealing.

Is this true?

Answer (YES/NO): NO